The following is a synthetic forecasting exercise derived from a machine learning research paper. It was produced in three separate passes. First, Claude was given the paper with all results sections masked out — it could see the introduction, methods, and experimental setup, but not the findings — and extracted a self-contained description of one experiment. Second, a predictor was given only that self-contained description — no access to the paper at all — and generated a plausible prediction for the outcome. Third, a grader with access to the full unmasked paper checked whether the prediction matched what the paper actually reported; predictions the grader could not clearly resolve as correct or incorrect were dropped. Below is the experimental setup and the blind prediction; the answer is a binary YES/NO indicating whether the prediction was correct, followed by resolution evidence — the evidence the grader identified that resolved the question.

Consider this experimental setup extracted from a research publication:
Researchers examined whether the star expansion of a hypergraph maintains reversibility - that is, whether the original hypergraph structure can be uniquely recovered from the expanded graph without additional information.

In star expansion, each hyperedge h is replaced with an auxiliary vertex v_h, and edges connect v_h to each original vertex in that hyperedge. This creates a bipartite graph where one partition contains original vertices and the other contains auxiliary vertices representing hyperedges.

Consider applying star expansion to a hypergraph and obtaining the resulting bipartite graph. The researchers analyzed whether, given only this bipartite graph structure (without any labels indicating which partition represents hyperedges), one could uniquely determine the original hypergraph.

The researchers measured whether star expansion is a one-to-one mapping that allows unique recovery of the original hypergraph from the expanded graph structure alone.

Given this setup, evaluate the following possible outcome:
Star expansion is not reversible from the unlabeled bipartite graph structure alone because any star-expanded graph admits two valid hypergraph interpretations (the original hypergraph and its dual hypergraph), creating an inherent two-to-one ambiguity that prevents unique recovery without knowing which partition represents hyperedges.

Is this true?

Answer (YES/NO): YES